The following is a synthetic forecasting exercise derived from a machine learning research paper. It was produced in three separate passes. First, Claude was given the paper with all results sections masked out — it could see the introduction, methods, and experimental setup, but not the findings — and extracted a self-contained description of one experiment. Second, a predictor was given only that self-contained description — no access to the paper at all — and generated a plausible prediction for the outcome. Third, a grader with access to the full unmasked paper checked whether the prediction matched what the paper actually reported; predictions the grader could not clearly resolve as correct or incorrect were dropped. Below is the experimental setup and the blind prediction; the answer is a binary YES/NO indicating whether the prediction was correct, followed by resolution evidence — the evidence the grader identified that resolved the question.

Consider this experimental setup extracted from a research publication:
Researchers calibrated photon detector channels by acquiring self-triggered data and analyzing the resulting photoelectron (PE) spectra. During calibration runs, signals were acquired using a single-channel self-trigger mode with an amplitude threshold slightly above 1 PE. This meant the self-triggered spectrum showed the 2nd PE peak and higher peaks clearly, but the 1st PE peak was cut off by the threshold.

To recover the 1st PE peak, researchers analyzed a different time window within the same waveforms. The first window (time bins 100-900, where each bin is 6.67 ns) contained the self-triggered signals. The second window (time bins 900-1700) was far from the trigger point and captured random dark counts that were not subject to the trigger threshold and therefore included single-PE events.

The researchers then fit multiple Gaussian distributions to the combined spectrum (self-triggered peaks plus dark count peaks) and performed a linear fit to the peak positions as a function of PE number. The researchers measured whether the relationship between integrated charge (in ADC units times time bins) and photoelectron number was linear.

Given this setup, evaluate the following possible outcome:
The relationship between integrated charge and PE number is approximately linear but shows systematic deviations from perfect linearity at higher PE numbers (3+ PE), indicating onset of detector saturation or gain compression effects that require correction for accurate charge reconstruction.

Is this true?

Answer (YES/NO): NO